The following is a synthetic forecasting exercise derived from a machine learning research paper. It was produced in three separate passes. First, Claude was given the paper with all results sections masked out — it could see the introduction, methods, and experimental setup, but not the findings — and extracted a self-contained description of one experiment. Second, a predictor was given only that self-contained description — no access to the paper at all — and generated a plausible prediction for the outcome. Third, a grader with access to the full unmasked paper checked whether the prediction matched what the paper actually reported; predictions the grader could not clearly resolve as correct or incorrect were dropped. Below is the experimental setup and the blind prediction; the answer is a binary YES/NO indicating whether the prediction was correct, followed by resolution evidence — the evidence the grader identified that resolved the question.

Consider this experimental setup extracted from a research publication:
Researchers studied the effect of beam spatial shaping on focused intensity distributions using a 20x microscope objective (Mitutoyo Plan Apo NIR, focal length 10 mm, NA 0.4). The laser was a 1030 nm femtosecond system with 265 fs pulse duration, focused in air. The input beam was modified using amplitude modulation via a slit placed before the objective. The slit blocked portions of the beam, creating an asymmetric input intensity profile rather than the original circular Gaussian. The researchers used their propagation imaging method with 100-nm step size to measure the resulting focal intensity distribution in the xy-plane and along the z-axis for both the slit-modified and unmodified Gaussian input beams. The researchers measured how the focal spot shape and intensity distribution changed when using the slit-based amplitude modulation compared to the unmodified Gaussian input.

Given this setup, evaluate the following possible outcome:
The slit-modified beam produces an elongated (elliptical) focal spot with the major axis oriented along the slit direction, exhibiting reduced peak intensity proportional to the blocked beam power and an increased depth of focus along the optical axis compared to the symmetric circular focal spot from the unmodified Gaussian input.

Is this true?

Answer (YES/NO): NO